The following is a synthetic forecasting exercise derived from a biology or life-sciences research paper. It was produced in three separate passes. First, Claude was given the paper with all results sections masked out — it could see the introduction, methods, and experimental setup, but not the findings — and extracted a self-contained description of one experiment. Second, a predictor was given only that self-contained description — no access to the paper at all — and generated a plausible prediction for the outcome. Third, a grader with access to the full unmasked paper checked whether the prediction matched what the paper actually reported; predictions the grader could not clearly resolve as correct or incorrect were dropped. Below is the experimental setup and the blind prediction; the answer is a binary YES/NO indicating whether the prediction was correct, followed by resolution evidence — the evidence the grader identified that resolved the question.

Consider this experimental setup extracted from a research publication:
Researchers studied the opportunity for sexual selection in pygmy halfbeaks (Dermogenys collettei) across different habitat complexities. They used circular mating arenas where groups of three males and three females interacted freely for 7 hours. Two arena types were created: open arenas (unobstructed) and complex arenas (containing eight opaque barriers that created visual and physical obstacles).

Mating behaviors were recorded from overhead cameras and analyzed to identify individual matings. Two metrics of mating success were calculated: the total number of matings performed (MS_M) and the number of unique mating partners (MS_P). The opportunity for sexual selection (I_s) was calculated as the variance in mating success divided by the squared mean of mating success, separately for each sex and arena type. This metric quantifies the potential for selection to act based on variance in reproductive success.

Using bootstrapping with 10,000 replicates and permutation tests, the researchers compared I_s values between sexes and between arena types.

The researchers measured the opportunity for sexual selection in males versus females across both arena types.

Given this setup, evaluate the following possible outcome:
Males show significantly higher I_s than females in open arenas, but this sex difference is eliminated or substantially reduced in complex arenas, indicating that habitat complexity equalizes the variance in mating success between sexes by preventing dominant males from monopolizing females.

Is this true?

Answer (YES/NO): NO